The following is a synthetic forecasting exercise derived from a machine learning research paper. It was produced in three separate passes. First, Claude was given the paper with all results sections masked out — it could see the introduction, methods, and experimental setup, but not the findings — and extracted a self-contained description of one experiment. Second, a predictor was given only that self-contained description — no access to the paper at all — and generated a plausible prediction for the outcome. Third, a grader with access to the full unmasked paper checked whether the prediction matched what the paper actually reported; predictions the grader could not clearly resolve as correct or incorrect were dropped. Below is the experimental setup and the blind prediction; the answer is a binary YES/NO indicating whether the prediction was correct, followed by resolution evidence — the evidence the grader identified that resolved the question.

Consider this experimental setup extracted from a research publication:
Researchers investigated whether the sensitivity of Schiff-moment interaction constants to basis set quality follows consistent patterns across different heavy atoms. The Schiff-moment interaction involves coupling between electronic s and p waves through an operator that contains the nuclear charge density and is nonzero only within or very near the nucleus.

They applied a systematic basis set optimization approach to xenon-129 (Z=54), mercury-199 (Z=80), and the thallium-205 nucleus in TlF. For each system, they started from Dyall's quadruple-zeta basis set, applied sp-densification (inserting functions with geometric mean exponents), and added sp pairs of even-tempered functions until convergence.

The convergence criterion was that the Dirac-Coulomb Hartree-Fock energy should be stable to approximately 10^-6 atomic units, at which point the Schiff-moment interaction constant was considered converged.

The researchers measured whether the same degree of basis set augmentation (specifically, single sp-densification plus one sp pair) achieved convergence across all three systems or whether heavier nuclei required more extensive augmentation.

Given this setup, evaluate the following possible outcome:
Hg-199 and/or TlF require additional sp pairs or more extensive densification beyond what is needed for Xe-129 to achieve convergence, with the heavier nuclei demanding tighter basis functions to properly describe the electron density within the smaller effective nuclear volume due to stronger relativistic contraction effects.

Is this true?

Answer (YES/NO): NO